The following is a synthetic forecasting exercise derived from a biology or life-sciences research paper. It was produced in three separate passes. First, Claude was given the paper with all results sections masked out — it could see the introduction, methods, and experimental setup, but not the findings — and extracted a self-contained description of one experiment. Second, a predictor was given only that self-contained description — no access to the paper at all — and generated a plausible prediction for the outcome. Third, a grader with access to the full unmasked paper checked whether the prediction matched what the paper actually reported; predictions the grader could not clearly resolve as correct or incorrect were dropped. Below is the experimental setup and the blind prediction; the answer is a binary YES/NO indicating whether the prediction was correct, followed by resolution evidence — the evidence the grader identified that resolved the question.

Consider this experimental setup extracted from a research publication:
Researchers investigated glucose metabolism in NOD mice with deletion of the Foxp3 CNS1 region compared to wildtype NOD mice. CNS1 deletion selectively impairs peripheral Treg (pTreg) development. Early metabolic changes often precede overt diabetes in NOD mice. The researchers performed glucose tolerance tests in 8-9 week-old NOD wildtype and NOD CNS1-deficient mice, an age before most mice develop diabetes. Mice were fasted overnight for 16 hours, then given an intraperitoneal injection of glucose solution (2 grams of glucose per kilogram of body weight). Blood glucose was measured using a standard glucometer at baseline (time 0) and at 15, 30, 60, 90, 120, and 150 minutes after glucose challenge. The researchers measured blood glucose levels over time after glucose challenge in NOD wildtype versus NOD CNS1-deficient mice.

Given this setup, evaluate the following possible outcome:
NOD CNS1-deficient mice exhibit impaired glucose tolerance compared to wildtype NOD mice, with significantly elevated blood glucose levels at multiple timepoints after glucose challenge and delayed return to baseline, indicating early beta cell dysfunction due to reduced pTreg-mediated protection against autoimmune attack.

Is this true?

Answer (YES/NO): NO